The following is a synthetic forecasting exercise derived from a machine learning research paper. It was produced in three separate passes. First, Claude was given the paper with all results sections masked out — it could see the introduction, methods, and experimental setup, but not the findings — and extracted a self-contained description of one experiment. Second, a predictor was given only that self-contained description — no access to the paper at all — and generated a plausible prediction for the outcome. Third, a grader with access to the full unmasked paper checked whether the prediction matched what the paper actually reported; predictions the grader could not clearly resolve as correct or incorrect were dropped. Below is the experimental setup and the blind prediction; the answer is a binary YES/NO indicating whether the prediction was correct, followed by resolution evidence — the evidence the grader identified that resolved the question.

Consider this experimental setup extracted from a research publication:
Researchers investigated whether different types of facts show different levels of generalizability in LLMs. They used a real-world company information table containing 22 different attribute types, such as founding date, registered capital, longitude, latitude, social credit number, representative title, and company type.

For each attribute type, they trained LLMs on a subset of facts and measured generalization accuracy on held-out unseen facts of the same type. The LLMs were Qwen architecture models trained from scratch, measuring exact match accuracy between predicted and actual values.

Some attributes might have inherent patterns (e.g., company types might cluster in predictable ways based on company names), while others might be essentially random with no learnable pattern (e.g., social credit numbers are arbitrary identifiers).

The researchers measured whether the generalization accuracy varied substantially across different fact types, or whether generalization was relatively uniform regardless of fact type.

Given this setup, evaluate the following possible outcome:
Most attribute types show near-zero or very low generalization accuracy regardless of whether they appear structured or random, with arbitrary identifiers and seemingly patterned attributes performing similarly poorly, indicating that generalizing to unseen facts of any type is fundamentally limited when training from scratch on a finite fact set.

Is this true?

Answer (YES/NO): NO